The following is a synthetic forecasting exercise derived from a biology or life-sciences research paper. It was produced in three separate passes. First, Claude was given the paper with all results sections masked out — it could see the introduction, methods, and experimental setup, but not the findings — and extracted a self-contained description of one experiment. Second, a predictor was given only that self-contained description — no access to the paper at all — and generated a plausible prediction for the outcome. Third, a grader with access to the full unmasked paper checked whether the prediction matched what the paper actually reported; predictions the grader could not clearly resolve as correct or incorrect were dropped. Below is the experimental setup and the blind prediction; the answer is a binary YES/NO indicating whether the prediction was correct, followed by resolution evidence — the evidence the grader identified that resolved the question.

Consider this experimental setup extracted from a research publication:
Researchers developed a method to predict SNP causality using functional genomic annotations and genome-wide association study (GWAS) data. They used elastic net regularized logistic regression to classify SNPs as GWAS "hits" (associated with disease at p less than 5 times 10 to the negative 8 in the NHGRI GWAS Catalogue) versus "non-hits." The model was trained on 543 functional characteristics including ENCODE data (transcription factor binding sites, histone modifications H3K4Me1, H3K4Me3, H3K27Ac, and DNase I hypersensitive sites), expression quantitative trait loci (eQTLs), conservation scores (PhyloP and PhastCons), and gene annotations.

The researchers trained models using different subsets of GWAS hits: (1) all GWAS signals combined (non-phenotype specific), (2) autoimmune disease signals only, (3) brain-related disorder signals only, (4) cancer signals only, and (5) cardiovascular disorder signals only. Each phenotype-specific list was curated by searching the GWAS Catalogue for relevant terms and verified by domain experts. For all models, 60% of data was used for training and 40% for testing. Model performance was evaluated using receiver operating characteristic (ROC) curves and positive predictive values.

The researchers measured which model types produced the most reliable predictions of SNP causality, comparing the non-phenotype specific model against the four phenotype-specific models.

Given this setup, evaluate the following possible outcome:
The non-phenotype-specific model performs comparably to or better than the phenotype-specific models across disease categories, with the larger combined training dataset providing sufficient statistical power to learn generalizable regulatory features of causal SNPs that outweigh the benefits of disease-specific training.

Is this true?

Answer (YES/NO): YES